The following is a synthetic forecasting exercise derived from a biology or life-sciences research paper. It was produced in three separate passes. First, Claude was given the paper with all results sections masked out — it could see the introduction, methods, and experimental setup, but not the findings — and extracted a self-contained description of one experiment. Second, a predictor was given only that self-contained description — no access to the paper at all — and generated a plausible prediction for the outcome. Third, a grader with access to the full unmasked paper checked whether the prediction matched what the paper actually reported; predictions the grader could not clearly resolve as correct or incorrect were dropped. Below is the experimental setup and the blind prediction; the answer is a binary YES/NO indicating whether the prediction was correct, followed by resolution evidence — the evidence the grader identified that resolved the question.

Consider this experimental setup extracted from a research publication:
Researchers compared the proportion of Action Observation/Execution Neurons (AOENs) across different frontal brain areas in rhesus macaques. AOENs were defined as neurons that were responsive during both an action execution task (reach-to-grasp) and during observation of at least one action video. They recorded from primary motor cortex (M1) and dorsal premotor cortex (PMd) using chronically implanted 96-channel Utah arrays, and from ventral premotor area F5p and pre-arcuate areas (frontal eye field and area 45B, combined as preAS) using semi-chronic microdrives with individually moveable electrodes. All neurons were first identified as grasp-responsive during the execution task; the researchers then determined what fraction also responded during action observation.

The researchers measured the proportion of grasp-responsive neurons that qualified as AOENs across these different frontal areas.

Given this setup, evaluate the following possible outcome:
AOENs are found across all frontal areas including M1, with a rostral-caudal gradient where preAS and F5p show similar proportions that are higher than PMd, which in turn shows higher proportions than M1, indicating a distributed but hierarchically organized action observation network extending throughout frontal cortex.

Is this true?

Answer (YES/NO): NO